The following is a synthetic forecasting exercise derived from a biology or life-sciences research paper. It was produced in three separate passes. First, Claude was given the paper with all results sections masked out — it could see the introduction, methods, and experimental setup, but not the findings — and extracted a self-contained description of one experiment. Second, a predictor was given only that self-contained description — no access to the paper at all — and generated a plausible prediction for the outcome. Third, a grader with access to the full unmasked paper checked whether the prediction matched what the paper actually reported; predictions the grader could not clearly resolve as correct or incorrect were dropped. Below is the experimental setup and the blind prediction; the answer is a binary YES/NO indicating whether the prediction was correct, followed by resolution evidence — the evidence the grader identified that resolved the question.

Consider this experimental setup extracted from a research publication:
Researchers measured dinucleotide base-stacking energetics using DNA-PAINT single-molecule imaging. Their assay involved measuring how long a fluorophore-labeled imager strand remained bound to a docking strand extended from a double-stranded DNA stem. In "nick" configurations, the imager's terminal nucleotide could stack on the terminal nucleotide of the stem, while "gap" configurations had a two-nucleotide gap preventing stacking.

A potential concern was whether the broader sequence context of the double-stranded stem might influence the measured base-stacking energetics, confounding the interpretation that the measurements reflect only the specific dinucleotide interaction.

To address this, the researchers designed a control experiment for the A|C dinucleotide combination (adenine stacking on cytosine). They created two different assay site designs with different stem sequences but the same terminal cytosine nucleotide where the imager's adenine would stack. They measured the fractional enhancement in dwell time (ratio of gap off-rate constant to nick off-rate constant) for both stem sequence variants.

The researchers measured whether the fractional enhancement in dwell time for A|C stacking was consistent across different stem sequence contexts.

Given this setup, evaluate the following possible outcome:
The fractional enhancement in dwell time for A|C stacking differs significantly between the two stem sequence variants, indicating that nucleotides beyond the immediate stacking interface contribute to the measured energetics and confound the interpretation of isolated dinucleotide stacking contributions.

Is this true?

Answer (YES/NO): NO